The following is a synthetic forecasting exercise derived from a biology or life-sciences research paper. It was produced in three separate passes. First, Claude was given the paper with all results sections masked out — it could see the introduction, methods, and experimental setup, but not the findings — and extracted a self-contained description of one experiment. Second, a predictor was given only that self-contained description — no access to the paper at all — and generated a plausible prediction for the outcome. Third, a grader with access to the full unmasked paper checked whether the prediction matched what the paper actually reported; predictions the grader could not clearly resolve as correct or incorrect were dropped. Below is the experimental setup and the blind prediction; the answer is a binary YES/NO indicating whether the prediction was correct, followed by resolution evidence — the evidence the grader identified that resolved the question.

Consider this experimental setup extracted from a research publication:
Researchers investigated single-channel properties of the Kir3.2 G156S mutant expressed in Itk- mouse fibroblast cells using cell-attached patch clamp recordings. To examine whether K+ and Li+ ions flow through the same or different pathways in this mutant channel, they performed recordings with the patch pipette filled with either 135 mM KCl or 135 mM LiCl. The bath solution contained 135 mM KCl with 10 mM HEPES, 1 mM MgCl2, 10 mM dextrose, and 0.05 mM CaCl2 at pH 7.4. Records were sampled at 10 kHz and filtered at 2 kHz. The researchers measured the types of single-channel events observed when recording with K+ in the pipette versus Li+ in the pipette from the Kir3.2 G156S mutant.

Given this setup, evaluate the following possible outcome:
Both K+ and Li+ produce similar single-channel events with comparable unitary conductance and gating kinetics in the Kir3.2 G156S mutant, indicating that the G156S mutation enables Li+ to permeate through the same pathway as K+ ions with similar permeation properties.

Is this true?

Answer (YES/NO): NO